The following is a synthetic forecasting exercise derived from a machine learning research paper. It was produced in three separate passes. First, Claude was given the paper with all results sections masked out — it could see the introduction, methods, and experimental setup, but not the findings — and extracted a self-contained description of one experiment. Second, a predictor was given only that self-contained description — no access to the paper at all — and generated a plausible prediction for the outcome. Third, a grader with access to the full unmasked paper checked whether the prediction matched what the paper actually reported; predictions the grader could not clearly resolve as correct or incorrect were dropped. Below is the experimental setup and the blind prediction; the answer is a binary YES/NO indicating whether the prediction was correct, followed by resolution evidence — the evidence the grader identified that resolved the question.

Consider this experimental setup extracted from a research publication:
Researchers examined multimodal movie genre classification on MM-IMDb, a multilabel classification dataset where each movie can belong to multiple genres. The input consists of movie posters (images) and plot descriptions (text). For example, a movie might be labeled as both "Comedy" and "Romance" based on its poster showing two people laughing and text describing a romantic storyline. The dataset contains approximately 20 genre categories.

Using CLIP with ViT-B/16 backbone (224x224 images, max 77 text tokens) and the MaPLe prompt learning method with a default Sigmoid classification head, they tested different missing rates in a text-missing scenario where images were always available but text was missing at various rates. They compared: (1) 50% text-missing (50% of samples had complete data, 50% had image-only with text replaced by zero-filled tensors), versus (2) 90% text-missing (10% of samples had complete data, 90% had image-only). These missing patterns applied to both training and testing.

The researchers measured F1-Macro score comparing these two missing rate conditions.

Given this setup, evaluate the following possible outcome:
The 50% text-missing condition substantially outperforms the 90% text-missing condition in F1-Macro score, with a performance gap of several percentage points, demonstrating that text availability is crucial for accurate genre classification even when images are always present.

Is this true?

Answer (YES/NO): YES